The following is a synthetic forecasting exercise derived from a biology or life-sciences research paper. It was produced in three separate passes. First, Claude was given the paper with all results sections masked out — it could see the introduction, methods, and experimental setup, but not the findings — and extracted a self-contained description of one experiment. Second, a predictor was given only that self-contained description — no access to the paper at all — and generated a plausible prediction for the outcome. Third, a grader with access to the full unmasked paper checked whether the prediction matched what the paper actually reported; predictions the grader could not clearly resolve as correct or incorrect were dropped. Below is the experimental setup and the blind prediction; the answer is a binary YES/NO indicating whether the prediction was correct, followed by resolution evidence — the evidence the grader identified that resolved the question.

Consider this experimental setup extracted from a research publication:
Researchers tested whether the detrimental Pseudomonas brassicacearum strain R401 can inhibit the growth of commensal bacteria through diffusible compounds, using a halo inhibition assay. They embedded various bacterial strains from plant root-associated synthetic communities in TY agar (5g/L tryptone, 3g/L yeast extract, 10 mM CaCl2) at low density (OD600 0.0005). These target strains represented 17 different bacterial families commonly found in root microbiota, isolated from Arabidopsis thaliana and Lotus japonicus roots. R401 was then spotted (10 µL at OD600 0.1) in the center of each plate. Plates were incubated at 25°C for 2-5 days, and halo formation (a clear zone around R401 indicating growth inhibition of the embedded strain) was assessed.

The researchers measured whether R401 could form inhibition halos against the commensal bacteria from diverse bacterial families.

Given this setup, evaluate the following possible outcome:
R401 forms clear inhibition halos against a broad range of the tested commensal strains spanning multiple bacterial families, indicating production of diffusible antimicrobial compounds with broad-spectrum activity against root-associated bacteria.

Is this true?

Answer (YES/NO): YES